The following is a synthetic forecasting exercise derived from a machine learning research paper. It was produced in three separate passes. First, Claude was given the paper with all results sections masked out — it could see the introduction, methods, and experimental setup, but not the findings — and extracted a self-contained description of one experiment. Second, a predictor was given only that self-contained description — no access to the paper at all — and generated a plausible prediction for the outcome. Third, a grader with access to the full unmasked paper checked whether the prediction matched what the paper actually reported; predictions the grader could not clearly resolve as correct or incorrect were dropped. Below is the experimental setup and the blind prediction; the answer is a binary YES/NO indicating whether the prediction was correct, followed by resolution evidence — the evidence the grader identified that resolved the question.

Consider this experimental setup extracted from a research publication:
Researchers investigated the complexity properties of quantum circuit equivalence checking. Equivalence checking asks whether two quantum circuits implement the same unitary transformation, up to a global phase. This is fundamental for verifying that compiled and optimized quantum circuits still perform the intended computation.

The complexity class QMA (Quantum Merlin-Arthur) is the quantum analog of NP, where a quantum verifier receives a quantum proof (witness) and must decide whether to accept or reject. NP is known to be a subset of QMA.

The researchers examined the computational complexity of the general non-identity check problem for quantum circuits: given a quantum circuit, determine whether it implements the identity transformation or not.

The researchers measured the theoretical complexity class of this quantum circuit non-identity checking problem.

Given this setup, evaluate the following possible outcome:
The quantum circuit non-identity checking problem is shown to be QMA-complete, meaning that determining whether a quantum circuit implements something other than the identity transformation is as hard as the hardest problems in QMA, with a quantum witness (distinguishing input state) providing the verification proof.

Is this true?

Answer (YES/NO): YES